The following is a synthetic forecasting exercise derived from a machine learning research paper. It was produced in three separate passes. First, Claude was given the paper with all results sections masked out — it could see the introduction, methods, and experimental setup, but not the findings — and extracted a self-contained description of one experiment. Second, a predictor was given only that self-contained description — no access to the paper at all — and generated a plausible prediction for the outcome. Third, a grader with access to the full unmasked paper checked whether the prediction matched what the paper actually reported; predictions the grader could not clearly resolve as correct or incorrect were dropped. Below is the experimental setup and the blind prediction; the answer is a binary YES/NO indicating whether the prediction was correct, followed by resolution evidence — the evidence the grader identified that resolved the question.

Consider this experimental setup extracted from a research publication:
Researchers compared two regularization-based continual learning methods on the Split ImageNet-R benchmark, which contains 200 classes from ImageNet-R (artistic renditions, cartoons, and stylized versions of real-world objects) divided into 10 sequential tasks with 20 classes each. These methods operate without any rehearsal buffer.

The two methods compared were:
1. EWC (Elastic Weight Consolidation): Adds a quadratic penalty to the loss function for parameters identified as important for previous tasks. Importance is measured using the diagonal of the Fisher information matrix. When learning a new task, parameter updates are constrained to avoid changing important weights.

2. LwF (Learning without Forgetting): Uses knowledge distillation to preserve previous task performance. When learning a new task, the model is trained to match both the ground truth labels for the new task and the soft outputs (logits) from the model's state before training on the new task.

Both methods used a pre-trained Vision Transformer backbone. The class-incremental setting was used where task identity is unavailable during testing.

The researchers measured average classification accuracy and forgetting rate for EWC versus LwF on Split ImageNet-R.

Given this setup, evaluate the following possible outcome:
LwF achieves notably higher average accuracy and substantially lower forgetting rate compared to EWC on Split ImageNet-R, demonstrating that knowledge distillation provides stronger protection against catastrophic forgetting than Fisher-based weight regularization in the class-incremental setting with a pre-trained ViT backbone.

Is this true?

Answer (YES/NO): NO